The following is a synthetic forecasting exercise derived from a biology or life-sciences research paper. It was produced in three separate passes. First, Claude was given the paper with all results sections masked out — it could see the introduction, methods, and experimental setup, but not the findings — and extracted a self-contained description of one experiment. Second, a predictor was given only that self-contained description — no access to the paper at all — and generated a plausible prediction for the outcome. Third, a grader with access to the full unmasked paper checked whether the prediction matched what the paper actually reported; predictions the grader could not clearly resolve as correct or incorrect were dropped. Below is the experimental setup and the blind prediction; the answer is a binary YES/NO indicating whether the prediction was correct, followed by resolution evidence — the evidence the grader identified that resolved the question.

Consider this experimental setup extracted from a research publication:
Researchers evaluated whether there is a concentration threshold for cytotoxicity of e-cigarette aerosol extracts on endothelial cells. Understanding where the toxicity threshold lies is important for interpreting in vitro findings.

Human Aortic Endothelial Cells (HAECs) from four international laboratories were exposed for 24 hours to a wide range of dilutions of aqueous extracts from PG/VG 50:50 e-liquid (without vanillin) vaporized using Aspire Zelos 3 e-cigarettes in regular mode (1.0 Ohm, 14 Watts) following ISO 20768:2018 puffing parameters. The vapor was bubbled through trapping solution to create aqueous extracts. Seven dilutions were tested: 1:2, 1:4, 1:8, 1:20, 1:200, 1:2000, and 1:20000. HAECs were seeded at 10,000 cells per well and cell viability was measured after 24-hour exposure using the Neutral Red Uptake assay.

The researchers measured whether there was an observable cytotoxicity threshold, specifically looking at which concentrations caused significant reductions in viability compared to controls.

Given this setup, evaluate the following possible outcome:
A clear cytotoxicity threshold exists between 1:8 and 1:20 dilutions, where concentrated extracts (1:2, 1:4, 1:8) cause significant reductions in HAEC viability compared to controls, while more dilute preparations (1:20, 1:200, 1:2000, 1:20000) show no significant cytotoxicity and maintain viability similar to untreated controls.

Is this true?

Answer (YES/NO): NO